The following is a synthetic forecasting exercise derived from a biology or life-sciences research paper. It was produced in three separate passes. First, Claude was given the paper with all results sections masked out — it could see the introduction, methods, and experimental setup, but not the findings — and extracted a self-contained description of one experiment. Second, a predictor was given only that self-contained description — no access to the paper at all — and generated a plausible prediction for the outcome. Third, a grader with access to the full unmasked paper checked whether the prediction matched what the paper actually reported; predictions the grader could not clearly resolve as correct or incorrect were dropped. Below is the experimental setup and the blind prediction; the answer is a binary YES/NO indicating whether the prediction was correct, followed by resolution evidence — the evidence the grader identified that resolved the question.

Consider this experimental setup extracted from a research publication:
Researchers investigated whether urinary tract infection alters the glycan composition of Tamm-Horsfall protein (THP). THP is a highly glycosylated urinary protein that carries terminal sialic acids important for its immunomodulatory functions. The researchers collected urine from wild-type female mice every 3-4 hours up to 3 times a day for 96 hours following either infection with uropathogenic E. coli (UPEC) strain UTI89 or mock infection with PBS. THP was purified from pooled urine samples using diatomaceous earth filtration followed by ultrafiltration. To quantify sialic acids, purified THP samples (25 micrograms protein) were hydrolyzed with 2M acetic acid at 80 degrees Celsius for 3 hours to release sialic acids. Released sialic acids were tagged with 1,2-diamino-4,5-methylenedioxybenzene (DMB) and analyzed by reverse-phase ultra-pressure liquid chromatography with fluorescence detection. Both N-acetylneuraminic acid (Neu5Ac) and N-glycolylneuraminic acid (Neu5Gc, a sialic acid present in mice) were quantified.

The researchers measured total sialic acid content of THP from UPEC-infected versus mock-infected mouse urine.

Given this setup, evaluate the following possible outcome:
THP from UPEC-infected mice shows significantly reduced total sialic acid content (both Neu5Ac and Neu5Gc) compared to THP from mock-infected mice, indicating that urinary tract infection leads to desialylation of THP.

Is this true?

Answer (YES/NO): NO